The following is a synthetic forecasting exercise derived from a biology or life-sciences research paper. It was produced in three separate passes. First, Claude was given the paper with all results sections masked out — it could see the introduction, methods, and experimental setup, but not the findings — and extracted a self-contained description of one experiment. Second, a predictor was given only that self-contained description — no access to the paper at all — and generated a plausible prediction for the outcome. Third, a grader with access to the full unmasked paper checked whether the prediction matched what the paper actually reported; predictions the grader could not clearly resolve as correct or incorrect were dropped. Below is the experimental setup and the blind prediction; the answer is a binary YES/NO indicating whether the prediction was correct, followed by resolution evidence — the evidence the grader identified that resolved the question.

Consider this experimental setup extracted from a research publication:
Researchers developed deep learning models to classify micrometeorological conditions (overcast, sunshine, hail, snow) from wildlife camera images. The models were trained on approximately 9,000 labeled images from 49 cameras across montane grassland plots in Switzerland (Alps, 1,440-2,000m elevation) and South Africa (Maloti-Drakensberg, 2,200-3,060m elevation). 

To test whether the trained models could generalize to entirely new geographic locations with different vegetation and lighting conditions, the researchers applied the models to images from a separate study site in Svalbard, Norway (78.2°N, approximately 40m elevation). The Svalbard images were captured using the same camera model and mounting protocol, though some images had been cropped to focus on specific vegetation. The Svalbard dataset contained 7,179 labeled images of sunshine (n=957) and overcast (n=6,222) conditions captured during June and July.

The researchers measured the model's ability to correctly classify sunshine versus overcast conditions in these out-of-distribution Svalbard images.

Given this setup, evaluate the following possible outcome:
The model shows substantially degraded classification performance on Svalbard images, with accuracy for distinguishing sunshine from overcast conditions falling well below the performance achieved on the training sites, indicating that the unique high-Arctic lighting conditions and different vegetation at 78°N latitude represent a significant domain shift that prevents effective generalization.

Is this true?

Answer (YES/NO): NO